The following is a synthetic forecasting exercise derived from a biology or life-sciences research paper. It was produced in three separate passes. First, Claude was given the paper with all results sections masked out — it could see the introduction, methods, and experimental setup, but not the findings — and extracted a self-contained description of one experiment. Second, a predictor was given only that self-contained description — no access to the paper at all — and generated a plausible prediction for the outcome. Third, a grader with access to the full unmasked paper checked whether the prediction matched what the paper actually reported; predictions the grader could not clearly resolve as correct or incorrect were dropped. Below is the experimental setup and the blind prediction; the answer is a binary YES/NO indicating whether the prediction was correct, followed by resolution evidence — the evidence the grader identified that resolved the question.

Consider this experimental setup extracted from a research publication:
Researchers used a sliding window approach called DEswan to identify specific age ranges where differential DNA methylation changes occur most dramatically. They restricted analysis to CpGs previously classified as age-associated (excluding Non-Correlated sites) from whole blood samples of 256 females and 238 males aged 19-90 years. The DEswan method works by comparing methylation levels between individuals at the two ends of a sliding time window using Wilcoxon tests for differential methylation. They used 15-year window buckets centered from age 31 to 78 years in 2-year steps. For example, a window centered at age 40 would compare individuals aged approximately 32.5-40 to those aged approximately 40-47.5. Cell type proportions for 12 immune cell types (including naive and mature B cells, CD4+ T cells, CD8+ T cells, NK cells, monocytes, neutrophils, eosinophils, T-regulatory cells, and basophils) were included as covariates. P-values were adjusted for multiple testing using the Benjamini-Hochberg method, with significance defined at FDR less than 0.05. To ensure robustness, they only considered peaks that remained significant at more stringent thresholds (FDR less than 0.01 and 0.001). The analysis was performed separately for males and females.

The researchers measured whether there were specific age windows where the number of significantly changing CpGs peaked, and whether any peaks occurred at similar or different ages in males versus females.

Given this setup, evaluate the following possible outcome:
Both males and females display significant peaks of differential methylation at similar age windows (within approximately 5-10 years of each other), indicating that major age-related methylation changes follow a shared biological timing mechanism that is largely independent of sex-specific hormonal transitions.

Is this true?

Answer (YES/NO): NO